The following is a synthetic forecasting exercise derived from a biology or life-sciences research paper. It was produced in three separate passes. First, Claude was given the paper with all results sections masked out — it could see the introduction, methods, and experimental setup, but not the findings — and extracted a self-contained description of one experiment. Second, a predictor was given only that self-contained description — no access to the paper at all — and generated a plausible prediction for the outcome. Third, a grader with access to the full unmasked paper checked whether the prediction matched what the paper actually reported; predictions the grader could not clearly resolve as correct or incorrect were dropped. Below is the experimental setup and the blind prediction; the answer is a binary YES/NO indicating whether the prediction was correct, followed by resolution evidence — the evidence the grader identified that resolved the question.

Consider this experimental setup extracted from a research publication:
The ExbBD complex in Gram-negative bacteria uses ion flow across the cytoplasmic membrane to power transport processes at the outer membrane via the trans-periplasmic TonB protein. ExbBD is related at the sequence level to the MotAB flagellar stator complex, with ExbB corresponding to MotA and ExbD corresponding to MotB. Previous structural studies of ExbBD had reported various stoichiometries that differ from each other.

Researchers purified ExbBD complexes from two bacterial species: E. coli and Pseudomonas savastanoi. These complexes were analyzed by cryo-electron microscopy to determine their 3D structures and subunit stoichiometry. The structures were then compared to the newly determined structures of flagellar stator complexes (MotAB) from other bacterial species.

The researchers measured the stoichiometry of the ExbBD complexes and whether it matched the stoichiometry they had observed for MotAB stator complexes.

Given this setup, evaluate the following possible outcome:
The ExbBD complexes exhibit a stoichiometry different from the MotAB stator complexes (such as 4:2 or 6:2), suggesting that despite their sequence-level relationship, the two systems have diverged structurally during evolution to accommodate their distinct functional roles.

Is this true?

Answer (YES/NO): NO